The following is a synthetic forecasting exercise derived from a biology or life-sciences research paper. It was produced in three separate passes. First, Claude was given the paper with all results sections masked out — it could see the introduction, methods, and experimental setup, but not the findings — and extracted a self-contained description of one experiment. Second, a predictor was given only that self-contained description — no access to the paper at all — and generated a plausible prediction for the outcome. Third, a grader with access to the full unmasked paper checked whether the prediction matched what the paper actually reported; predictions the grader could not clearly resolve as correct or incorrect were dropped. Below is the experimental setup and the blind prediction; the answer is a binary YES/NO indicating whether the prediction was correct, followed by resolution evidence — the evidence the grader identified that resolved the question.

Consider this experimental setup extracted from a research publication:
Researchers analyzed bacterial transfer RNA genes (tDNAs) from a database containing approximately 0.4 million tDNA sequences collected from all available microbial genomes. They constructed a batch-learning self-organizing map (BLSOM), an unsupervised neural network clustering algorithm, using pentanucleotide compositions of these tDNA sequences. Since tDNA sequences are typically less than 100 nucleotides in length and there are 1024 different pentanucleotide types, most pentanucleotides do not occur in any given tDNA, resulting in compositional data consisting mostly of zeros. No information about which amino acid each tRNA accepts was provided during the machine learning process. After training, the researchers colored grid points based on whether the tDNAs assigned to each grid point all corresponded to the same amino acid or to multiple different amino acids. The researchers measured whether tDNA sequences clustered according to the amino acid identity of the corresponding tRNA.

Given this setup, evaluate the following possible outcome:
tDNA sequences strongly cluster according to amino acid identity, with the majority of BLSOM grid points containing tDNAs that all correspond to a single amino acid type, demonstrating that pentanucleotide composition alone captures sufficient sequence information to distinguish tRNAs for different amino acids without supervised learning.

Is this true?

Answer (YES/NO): YES